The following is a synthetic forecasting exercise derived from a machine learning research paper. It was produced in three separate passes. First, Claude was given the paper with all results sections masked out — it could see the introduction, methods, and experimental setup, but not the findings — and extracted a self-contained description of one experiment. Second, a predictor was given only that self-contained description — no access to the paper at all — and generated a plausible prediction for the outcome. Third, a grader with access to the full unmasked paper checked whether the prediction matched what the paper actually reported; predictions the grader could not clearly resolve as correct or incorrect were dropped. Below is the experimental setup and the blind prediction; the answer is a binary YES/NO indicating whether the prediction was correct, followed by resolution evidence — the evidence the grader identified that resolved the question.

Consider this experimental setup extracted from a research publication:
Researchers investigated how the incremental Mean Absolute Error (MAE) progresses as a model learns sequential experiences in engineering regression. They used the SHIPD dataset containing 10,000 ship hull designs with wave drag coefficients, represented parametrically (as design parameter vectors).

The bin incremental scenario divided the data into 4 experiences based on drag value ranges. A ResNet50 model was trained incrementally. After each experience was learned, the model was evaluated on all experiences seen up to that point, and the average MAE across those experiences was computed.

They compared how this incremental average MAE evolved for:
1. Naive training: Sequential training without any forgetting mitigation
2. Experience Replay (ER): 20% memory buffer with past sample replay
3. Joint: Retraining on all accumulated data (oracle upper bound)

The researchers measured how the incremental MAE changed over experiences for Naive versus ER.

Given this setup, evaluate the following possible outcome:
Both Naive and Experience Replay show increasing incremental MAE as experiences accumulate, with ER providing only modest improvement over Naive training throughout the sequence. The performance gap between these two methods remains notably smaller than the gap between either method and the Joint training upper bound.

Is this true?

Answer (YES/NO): NO